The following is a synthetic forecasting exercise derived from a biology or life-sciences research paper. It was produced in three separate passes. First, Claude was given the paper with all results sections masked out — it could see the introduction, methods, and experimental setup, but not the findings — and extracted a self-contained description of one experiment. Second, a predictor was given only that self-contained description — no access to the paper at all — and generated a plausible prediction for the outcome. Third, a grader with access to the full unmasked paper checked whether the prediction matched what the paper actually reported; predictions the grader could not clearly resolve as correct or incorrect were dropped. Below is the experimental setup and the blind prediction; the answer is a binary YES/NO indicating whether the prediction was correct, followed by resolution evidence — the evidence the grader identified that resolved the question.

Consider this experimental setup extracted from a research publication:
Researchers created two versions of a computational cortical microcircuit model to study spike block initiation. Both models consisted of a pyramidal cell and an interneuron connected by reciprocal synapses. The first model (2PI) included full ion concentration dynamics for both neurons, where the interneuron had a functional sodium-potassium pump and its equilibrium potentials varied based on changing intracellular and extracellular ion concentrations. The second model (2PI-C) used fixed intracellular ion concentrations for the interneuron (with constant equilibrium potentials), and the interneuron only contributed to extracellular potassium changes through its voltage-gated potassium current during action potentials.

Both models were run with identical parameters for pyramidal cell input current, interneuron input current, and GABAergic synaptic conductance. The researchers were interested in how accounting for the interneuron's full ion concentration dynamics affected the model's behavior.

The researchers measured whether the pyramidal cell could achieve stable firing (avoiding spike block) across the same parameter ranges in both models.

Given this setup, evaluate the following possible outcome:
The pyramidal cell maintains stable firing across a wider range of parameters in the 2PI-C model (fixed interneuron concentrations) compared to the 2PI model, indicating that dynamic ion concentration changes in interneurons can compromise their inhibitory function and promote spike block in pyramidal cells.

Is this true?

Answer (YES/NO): NO